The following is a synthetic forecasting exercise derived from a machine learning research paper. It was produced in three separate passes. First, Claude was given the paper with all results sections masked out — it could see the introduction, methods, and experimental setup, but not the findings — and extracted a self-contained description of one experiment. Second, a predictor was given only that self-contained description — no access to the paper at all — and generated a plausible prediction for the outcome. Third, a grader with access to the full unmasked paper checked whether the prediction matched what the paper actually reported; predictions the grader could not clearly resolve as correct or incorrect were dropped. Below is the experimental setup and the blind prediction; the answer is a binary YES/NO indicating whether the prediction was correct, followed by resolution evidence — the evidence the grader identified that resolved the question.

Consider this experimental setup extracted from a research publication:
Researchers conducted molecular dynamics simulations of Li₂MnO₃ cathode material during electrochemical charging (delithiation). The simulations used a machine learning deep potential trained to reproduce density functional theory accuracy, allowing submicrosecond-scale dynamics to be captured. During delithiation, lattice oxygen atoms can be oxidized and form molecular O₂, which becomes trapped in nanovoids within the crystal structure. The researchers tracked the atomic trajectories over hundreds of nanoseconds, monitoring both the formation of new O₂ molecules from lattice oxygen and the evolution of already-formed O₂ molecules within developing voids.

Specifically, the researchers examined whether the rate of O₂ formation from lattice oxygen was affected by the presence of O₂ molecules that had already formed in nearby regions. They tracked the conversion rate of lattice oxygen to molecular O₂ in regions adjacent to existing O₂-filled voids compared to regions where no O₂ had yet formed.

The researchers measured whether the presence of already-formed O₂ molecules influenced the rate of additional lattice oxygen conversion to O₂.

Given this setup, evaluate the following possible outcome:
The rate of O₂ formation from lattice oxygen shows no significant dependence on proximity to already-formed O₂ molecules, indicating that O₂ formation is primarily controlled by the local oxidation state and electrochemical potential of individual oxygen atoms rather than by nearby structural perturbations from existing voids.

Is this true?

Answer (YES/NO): NO